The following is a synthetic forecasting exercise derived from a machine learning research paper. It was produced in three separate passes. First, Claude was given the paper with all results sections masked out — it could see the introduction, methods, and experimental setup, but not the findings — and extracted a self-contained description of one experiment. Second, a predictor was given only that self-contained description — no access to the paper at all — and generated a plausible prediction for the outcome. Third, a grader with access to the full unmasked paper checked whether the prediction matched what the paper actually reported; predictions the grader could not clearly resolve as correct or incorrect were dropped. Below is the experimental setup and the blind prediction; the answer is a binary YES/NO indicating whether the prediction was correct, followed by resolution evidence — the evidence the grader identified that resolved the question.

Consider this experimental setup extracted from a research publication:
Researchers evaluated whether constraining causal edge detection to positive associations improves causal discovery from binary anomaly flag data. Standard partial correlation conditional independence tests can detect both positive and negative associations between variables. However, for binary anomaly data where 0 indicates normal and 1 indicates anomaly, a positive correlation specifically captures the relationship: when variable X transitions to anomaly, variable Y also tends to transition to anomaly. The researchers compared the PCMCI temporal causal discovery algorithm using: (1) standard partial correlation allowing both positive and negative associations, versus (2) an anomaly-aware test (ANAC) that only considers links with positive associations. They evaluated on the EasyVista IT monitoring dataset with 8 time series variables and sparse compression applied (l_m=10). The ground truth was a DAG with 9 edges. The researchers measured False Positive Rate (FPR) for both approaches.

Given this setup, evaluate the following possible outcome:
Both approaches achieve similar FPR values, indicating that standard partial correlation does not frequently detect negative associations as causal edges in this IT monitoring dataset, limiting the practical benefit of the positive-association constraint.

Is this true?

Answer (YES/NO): NO